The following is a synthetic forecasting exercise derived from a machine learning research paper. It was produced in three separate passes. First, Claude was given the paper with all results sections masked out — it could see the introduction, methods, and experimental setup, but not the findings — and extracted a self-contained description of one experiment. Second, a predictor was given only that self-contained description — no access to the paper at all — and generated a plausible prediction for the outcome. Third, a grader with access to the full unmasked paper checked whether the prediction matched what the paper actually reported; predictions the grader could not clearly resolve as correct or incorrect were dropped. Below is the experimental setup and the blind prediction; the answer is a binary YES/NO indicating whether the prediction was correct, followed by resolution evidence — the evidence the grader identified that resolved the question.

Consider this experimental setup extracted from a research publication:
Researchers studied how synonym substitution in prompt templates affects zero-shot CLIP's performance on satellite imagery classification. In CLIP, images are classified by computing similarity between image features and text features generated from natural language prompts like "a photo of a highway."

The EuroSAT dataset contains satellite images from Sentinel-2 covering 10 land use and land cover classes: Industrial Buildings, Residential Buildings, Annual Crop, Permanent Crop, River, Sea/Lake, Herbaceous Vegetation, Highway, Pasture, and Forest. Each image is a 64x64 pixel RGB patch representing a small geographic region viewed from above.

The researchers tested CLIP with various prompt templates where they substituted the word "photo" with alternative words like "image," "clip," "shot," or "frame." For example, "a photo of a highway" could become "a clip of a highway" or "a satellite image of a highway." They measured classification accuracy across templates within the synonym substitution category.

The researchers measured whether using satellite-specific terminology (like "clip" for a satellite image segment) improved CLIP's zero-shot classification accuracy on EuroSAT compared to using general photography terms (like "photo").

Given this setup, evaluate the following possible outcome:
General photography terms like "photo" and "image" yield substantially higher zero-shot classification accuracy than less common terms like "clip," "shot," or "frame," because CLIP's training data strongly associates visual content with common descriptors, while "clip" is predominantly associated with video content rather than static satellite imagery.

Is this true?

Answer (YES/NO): NO